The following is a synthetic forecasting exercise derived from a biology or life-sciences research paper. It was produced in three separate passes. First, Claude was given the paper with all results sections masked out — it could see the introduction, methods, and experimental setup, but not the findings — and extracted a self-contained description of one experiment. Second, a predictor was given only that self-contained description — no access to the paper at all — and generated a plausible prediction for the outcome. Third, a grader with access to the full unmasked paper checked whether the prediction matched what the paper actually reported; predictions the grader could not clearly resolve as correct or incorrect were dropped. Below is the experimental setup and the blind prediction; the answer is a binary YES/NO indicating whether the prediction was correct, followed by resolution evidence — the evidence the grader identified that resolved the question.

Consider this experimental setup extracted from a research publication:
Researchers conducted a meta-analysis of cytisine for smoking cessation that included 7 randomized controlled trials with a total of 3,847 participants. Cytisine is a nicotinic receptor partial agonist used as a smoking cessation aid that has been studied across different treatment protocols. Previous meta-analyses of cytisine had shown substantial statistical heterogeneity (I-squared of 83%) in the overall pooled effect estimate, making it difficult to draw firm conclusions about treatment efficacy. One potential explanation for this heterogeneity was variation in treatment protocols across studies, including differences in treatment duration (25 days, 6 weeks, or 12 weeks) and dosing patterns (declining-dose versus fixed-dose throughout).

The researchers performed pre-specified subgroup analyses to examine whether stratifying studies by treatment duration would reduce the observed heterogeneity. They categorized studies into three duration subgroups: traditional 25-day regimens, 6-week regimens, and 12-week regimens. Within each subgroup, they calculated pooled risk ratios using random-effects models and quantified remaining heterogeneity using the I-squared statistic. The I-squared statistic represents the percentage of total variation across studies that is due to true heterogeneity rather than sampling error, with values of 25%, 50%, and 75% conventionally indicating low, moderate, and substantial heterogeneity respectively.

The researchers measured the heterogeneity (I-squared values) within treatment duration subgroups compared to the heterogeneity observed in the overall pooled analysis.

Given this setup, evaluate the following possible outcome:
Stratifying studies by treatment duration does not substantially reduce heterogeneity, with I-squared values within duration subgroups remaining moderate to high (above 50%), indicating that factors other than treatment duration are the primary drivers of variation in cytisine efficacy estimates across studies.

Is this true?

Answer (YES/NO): NO